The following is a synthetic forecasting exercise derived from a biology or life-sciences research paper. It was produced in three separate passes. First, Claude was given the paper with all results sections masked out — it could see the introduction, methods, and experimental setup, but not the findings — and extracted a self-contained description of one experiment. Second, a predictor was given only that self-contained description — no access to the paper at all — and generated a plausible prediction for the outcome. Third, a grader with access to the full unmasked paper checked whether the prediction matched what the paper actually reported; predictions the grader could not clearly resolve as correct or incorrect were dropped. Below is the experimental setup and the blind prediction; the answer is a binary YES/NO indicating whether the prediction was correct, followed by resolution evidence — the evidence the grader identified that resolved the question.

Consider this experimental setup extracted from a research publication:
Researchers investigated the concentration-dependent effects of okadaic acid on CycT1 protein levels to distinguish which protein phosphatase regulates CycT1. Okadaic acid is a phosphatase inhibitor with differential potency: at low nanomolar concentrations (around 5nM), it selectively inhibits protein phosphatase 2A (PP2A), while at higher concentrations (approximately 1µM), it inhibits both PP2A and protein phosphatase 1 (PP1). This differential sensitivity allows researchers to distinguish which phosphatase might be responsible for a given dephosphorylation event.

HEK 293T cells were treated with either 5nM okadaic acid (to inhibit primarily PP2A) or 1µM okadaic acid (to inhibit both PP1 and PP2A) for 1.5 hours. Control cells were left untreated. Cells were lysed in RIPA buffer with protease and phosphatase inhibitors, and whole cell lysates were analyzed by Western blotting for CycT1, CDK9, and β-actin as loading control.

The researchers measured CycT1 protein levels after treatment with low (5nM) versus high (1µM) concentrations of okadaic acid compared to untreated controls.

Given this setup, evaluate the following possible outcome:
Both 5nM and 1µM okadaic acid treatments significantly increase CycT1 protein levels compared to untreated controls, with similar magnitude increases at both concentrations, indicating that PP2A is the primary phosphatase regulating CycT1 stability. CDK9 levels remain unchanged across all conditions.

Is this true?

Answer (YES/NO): NO